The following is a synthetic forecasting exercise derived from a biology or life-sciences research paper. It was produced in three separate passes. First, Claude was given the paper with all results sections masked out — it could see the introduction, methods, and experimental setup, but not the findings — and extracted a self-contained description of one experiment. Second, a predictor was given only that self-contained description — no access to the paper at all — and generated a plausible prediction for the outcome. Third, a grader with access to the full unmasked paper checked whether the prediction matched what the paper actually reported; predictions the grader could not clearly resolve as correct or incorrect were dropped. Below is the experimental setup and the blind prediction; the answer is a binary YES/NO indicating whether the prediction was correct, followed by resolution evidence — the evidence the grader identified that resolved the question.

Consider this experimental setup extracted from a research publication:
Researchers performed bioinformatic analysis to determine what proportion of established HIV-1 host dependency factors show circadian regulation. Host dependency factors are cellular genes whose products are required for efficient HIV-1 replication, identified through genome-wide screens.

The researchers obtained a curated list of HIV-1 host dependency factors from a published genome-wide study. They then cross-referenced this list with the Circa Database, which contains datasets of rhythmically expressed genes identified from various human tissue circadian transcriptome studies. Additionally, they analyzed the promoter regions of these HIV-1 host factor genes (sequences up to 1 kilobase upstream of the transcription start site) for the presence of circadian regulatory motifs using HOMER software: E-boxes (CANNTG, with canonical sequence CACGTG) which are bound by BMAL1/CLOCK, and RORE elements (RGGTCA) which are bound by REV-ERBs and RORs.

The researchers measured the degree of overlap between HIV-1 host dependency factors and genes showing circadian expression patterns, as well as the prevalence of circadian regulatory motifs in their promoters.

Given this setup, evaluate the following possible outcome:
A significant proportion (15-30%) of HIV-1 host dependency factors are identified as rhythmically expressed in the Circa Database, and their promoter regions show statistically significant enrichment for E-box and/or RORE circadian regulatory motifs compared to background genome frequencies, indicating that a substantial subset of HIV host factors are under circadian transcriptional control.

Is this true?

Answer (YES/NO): NO